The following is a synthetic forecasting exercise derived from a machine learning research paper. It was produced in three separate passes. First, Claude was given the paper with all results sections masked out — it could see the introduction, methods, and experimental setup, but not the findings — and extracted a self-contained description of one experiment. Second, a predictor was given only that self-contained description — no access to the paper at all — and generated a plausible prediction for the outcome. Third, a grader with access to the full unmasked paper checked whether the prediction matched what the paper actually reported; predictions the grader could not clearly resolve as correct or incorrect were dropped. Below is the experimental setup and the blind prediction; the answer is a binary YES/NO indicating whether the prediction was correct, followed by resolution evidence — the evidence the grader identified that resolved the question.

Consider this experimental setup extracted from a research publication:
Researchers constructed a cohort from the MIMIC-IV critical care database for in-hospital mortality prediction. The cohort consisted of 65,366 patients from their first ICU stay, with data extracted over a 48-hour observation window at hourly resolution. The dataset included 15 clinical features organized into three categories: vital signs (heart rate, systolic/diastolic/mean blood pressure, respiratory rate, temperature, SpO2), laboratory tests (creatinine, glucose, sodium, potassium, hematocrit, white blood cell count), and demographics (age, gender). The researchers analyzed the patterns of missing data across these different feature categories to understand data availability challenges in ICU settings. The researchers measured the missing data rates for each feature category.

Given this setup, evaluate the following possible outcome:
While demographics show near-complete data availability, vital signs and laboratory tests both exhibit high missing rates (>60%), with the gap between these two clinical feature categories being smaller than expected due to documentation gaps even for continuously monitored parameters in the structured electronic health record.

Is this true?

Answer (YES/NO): NO